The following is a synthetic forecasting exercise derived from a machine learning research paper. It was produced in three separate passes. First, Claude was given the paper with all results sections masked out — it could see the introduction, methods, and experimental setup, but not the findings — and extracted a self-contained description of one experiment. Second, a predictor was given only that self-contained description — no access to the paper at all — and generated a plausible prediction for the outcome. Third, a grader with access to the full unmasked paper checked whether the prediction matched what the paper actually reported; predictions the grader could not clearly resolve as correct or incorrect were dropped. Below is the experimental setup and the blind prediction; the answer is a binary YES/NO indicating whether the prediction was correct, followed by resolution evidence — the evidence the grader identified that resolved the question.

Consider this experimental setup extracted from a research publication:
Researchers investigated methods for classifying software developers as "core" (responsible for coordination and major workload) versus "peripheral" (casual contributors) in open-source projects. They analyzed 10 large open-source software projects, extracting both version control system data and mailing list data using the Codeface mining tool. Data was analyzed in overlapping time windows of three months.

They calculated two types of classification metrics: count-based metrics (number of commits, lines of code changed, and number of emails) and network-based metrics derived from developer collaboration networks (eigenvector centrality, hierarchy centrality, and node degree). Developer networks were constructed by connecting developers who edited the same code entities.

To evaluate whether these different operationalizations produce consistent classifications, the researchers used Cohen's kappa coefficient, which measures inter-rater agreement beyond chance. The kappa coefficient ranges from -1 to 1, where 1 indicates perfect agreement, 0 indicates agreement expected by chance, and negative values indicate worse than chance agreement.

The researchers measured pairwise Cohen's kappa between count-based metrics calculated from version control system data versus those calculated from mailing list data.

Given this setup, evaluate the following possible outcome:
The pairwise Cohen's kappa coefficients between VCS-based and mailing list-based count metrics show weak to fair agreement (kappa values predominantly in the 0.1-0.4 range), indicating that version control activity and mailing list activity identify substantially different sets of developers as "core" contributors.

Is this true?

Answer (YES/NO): NO